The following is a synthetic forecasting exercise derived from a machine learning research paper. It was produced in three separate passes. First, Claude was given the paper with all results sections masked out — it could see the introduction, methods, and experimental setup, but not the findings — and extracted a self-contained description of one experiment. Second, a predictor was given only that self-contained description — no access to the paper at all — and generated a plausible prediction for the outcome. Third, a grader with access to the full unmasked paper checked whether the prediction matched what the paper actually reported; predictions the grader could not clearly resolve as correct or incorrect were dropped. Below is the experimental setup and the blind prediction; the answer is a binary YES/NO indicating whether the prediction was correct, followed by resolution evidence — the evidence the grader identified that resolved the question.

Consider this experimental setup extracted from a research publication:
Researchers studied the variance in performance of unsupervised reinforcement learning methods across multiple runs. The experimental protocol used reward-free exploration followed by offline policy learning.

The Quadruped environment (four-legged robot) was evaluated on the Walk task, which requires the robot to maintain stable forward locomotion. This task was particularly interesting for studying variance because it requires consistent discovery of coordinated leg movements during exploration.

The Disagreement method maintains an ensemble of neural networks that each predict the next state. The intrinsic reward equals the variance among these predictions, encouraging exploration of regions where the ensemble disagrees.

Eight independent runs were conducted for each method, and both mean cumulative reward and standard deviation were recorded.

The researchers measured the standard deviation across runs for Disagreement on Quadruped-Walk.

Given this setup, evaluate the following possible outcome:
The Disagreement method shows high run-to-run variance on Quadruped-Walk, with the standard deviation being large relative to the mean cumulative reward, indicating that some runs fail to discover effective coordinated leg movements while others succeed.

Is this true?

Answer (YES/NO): NO